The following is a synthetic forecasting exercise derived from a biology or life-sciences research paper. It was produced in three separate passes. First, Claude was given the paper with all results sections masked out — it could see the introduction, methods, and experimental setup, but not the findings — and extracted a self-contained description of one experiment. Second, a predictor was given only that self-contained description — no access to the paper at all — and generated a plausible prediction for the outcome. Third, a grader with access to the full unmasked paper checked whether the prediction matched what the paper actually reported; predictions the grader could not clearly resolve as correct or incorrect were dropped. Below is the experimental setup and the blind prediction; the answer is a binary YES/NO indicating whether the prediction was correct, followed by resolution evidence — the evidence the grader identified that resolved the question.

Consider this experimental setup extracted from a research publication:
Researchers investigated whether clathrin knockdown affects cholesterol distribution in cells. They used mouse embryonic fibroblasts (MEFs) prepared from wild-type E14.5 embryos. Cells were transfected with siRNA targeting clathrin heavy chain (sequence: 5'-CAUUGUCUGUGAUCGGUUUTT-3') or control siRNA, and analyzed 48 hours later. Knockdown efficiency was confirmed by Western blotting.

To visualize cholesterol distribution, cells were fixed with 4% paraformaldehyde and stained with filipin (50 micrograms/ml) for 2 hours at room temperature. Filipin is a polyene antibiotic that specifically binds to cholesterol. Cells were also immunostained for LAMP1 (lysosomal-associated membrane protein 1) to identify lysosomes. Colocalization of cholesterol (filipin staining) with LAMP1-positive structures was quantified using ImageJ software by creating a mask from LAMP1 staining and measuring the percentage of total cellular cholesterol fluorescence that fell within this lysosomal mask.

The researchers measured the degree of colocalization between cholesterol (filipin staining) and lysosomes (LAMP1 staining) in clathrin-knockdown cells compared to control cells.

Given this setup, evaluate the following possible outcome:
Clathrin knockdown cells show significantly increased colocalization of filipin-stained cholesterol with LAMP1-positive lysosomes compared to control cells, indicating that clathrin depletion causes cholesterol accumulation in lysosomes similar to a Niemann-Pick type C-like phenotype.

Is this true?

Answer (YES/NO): YES